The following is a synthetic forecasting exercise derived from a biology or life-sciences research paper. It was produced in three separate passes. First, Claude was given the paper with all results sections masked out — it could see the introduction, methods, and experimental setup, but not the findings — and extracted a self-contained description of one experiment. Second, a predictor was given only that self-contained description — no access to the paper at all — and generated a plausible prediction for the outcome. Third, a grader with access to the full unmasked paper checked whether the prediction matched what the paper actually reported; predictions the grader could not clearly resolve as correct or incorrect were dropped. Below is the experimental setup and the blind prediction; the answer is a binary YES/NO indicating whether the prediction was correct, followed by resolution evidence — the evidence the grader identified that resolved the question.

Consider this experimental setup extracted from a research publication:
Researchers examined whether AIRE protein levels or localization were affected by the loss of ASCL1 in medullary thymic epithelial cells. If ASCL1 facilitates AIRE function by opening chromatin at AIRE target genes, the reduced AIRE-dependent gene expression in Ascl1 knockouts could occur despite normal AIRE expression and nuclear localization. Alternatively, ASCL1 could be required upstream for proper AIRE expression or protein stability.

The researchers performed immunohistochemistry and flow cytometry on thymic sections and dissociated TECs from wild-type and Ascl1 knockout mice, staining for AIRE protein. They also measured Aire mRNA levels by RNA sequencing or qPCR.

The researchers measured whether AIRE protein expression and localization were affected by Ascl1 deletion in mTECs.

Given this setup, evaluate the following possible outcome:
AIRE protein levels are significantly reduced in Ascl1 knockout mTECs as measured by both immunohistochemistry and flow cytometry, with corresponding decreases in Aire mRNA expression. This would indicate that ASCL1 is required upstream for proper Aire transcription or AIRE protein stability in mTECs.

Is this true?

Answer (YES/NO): NO